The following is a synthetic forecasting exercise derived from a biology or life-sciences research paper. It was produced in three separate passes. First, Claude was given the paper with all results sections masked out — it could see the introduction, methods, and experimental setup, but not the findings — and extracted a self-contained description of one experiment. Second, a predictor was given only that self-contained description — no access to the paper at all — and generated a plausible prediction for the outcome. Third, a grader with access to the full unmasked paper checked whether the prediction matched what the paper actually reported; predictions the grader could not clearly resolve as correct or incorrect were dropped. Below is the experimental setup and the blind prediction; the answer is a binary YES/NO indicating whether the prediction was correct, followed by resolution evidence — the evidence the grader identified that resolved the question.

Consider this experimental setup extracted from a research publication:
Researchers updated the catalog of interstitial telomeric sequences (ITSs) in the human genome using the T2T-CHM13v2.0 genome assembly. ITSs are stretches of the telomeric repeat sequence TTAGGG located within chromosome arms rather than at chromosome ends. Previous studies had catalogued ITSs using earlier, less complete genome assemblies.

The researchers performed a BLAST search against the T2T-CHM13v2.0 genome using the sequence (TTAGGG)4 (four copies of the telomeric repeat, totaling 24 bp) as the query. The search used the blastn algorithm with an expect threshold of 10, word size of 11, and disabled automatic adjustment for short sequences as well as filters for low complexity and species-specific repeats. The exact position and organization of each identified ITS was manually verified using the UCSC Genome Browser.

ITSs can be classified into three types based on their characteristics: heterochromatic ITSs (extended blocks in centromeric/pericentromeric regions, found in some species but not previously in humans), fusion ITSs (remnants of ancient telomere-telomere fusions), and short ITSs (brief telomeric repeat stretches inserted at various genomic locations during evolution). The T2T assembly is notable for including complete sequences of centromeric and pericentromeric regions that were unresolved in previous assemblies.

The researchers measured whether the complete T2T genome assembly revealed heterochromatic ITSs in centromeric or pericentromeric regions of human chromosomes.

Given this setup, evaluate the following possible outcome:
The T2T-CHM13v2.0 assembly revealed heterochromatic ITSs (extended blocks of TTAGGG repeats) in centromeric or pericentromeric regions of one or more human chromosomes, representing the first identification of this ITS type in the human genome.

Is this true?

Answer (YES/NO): NO